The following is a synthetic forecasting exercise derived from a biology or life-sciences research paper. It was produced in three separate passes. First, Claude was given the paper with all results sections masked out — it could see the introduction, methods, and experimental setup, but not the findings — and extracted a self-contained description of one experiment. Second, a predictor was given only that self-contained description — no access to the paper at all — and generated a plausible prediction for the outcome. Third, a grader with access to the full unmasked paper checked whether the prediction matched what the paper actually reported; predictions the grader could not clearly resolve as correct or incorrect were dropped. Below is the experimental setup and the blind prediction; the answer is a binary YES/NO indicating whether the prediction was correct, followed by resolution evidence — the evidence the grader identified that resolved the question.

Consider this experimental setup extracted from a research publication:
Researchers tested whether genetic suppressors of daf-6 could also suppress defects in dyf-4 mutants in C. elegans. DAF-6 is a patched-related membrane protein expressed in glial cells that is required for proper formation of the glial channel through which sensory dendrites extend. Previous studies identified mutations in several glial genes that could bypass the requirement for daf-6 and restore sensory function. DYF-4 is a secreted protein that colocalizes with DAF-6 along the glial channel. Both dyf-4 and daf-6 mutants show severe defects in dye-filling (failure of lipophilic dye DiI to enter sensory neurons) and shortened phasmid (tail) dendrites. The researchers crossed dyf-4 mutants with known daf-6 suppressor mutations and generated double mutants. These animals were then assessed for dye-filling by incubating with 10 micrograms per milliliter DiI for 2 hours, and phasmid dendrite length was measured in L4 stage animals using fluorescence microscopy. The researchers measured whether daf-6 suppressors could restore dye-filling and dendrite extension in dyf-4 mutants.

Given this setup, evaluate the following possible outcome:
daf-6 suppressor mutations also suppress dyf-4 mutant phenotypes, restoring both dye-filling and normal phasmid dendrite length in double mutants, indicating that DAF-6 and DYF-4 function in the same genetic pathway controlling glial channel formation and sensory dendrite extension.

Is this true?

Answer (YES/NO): YES